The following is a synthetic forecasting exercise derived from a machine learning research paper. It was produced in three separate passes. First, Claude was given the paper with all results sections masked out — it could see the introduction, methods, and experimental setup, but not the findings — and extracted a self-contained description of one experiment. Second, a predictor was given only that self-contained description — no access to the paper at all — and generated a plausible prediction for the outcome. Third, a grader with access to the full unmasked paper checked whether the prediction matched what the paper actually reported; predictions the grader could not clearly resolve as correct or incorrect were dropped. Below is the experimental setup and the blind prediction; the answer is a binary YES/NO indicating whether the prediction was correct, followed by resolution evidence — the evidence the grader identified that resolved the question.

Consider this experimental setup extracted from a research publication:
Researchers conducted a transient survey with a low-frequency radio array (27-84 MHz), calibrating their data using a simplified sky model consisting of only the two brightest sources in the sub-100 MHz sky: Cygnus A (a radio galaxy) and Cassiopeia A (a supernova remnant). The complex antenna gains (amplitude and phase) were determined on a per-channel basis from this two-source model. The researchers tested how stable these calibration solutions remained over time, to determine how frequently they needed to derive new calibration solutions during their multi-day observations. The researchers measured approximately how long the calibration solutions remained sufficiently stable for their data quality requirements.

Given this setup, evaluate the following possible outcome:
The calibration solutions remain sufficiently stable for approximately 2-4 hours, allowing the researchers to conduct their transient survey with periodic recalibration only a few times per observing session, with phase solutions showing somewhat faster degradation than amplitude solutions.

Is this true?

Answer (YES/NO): NO